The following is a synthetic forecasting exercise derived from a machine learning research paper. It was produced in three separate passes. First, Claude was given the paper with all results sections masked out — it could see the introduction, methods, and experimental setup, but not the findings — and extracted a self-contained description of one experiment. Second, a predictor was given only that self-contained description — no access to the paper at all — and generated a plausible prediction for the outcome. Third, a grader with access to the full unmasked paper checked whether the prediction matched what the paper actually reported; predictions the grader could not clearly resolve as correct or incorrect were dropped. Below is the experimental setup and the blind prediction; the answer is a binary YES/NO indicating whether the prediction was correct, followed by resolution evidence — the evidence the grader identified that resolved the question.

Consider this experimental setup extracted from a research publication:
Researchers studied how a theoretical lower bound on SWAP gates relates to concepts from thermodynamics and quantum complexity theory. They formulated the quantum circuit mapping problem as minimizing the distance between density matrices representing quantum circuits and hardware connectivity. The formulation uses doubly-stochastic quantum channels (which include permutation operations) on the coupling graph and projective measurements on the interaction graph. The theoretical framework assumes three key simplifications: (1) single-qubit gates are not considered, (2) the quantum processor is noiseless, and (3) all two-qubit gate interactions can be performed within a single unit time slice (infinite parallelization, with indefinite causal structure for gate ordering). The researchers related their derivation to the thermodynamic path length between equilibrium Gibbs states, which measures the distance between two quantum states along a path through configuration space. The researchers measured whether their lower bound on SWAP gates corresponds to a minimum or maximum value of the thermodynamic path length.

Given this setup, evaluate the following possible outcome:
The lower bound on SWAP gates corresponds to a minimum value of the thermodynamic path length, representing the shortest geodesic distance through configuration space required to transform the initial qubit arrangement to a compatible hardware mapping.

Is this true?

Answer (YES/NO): YES